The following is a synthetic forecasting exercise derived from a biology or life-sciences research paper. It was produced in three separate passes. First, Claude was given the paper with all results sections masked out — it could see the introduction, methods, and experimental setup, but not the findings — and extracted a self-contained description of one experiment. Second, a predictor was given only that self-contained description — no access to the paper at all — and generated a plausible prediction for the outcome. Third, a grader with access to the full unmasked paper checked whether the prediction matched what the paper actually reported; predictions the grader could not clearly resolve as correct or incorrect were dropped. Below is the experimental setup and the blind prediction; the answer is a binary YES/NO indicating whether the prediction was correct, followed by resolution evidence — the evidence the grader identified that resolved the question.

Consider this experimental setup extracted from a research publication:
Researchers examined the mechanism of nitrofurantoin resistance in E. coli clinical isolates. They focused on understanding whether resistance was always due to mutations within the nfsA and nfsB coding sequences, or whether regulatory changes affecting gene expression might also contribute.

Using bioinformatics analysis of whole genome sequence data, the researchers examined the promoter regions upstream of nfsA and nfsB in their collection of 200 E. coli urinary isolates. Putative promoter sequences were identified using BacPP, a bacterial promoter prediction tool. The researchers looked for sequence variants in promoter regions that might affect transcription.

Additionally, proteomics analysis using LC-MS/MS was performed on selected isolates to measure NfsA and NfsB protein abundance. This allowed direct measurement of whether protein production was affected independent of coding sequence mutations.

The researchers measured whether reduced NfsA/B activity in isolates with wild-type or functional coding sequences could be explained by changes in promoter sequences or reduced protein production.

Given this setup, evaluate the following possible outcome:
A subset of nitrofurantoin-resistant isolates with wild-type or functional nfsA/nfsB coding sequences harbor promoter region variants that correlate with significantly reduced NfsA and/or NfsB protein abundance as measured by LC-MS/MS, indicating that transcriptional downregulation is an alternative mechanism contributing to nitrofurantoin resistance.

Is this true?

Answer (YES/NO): NO